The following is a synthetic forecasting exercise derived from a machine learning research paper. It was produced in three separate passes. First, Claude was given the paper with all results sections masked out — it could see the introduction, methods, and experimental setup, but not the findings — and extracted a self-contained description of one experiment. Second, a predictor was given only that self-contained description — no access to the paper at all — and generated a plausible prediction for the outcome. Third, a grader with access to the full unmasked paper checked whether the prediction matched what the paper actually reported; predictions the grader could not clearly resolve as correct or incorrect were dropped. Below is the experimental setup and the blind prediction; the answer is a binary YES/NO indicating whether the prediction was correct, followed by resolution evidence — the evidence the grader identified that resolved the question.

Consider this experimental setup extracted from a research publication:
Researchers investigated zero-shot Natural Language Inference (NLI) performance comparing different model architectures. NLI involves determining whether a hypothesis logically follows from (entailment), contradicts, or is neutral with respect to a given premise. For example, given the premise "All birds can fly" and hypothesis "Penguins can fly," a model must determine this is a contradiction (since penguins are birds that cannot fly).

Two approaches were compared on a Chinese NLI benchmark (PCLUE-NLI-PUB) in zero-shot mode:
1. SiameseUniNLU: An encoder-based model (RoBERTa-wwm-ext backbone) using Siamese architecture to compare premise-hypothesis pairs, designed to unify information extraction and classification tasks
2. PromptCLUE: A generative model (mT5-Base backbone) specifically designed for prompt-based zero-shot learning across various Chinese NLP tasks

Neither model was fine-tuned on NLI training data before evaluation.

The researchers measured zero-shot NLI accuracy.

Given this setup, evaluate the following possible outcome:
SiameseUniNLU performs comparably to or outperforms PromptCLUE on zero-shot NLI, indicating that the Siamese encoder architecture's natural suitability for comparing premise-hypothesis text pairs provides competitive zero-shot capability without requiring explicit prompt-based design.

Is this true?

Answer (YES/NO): YES